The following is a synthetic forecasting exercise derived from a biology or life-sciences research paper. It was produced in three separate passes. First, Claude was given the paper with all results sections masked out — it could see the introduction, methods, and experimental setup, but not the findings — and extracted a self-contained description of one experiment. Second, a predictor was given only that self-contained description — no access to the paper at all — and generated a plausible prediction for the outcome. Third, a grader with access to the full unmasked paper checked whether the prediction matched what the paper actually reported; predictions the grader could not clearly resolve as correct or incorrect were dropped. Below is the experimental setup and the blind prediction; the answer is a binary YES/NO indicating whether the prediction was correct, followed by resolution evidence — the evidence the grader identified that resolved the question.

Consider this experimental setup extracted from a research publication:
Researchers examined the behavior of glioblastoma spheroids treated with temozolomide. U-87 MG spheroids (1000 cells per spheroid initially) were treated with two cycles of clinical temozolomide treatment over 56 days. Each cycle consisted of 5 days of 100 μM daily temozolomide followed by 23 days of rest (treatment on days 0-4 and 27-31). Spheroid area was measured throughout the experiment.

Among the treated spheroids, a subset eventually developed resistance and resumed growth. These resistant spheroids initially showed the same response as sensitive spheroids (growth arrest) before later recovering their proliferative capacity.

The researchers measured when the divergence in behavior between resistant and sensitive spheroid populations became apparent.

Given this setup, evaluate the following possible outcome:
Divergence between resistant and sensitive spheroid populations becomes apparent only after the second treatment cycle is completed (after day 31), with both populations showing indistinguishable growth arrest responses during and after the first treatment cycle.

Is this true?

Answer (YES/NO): NO